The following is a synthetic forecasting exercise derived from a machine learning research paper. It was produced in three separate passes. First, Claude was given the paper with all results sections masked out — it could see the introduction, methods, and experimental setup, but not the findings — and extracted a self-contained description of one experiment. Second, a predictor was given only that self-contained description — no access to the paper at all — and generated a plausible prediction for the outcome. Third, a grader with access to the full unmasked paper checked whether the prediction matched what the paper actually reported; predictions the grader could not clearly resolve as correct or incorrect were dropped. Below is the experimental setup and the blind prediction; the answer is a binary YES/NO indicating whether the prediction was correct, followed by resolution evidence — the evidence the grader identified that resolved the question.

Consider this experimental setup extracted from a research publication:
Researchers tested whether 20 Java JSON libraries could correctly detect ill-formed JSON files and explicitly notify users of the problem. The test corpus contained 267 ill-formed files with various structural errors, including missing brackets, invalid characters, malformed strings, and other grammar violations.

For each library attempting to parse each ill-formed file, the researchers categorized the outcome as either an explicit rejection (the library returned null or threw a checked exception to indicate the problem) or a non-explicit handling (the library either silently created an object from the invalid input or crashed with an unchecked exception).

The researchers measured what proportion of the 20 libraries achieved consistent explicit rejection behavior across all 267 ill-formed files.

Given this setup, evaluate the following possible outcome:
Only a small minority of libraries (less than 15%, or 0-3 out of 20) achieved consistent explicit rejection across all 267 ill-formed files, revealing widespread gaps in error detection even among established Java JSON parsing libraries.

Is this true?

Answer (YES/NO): YES